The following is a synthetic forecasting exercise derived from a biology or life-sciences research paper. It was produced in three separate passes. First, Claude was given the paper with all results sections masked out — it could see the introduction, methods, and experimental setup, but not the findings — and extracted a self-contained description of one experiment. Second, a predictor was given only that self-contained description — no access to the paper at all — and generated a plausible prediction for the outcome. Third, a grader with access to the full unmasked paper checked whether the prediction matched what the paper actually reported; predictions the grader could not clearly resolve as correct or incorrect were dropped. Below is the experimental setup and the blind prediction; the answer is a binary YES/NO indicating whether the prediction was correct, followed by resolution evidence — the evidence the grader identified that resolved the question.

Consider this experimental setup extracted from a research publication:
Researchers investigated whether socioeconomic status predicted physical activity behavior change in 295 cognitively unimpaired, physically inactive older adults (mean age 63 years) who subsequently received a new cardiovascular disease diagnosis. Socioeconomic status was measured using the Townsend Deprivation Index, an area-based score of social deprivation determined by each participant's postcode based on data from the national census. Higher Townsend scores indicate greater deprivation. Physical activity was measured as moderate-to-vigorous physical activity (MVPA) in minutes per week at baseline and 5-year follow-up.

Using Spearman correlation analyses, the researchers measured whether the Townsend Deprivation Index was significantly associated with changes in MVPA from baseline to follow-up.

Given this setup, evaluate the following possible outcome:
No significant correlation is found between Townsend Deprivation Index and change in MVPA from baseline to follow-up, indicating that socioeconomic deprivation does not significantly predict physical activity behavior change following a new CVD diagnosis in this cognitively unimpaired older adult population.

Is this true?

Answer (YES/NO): YES